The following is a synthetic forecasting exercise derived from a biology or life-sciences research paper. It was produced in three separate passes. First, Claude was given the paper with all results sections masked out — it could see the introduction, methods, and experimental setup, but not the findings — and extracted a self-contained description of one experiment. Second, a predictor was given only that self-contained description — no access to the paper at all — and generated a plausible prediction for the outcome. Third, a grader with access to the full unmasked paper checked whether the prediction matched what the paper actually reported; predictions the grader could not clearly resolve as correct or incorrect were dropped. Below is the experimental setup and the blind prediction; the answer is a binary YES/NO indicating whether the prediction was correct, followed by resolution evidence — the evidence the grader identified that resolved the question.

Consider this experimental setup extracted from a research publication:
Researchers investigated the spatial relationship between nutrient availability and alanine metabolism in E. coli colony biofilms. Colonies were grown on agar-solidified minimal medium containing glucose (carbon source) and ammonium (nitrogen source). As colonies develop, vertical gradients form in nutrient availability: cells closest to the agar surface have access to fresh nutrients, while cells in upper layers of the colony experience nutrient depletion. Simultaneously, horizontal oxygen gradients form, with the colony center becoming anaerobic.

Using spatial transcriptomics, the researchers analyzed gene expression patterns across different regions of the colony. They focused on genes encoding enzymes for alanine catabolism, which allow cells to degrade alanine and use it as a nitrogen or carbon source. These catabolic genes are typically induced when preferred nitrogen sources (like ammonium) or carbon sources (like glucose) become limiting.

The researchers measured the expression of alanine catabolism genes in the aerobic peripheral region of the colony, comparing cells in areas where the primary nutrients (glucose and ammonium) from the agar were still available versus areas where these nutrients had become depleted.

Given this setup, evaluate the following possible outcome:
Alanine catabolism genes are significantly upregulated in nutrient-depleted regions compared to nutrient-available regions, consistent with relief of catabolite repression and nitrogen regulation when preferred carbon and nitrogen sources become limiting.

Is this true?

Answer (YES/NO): YES